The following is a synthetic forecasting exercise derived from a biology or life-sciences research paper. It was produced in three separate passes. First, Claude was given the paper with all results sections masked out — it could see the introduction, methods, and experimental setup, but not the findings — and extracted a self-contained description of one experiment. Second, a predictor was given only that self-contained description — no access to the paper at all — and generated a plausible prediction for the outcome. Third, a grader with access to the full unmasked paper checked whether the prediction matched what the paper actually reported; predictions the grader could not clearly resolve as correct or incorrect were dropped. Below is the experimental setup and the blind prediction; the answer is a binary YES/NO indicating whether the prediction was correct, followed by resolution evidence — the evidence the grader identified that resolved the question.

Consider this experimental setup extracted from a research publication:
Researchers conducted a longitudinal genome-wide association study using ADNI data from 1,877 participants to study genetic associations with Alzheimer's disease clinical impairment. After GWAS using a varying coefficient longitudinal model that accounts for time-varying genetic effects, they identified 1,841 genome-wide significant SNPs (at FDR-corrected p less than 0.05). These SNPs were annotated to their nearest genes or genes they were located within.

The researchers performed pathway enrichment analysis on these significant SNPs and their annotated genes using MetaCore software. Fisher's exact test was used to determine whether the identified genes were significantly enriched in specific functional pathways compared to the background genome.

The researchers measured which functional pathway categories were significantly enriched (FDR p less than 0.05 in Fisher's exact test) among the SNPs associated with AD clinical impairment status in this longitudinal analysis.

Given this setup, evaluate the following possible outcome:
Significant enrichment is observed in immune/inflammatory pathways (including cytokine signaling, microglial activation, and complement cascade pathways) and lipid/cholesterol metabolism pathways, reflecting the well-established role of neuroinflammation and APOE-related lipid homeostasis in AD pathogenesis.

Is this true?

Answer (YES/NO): YES